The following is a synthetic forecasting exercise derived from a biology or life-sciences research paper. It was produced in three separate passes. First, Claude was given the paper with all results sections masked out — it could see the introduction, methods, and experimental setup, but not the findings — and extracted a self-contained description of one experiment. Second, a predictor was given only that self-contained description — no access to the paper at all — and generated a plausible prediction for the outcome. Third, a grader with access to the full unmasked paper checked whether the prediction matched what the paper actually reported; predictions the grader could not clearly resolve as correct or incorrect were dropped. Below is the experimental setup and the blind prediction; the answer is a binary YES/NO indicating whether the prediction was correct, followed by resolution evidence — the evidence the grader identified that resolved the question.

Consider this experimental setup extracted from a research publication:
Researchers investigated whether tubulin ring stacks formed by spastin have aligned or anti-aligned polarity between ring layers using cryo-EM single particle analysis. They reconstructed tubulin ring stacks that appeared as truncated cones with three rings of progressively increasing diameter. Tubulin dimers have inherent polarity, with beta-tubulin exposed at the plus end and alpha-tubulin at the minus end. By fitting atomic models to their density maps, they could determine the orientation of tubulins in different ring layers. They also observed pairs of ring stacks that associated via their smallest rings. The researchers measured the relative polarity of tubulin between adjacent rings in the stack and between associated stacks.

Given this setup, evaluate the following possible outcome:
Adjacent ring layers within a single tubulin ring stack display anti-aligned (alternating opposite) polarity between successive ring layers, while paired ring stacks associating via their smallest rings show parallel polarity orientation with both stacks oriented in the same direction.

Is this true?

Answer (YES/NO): NO